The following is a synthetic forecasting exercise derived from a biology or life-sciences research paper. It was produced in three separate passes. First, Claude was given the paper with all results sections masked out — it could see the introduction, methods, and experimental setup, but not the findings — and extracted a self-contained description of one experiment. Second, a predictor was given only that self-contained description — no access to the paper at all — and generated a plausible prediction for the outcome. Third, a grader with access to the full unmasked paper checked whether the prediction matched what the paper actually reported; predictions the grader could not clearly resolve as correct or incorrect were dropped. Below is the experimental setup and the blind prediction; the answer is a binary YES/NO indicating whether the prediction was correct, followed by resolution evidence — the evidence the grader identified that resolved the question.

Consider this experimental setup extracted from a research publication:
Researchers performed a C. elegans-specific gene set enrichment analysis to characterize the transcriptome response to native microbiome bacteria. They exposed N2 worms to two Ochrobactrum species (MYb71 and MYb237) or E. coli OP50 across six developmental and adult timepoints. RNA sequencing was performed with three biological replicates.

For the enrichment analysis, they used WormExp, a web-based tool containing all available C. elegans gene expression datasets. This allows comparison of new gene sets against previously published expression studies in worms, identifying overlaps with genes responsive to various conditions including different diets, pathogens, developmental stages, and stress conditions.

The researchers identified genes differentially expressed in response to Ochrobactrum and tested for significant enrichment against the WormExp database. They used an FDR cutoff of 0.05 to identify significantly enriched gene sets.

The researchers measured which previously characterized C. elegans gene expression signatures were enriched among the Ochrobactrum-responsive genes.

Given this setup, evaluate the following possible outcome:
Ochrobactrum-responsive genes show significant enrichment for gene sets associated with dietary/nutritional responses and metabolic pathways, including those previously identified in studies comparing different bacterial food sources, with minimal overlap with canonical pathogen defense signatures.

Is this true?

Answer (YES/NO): NO